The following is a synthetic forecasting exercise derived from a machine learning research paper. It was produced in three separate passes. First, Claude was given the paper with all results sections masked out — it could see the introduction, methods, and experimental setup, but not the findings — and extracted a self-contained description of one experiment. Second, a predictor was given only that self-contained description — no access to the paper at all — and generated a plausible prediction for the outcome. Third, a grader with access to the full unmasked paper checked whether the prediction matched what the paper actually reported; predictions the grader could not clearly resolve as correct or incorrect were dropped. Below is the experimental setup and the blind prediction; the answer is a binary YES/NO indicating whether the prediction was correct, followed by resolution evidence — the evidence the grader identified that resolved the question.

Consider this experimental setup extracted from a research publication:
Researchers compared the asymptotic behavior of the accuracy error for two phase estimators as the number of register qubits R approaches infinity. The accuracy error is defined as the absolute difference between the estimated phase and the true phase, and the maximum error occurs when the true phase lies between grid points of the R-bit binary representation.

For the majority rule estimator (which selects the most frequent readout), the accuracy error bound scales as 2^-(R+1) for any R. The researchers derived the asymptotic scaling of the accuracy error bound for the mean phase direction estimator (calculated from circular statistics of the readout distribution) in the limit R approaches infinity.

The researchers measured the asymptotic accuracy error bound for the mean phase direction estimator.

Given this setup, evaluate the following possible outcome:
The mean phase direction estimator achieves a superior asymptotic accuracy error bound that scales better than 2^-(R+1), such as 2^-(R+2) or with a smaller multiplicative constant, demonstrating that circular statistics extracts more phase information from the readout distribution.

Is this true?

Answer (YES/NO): YES